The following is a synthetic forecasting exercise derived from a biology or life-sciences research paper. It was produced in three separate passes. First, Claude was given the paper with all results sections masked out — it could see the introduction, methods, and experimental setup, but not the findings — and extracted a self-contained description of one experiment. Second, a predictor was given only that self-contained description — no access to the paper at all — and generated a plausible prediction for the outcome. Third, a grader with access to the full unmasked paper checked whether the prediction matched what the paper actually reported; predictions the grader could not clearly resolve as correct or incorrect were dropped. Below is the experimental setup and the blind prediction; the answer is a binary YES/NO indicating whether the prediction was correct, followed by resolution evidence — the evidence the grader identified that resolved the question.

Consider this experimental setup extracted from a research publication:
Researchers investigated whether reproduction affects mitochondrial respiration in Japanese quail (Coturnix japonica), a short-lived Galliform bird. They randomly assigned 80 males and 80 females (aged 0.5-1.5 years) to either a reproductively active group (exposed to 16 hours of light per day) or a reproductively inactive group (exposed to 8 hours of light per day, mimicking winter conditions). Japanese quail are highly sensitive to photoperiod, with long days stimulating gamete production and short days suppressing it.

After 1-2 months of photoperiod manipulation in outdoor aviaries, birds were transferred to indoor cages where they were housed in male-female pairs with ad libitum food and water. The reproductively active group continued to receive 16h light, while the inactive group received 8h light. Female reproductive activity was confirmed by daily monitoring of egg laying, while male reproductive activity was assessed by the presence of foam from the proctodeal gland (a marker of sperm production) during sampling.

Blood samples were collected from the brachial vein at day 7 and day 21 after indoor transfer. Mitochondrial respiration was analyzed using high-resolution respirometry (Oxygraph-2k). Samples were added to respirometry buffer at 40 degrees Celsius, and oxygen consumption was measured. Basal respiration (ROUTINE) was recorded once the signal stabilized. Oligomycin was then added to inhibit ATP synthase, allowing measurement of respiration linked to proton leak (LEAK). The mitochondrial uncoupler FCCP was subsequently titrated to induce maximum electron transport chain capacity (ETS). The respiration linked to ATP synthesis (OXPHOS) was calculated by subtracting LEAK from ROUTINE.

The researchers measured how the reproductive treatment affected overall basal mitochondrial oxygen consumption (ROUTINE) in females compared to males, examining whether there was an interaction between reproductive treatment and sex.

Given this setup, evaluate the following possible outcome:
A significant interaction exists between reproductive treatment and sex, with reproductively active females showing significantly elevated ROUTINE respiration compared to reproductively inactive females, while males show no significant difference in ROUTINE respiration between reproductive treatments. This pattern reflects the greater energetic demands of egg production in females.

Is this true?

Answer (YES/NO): YES